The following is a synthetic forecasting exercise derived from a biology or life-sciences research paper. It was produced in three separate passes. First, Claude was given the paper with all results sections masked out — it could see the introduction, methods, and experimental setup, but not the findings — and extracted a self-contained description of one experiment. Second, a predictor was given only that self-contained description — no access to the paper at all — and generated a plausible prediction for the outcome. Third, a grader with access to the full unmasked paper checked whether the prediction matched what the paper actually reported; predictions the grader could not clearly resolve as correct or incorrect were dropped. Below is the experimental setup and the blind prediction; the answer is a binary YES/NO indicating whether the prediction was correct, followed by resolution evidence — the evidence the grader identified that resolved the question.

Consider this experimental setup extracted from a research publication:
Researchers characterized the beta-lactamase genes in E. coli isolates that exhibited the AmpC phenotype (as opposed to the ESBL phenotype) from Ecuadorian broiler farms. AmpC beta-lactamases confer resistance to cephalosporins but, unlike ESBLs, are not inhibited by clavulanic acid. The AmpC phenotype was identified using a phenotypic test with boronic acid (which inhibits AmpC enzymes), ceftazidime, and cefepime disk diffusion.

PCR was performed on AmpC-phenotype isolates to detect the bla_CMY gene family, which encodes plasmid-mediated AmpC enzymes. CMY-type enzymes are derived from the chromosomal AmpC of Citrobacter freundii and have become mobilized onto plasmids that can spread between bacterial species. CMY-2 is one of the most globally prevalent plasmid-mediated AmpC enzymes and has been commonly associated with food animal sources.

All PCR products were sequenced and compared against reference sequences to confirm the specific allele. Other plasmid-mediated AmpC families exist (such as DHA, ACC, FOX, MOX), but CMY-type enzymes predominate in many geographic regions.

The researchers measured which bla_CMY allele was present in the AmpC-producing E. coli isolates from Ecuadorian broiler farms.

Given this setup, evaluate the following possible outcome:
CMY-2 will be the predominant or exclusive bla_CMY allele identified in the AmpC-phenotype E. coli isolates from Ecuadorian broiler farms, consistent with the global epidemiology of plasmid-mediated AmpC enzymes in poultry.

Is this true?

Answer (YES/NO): YES